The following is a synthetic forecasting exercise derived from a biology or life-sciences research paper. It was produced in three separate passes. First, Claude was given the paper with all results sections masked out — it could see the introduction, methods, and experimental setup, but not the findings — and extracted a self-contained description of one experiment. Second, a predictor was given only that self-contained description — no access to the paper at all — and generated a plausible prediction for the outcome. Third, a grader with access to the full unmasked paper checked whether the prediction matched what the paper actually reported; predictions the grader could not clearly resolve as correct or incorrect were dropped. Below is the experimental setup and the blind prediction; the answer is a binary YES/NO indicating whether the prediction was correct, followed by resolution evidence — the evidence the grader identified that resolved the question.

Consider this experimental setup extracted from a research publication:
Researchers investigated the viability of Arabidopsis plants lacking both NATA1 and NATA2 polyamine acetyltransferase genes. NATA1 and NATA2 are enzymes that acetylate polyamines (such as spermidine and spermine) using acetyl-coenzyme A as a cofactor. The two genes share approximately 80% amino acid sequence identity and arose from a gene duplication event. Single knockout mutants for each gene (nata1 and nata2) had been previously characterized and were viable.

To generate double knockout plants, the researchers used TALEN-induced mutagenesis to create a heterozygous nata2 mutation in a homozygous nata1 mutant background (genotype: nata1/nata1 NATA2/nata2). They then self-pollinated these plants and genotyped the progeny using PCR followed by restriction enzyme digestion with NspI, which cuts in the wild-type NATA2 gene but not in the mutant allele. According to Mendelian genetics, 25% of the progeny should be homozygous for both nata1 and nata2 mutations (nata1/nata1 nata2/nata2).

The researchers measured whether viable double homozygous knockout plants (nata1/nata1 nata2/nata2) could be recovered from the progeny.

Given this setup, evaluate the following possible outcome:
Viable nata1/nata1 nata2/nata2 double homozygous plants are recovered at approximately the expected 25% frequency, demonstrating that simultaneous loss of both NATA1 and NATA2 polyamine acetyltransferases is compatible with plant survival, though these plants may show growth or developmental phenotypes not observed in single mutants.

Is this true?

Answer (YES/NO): NO